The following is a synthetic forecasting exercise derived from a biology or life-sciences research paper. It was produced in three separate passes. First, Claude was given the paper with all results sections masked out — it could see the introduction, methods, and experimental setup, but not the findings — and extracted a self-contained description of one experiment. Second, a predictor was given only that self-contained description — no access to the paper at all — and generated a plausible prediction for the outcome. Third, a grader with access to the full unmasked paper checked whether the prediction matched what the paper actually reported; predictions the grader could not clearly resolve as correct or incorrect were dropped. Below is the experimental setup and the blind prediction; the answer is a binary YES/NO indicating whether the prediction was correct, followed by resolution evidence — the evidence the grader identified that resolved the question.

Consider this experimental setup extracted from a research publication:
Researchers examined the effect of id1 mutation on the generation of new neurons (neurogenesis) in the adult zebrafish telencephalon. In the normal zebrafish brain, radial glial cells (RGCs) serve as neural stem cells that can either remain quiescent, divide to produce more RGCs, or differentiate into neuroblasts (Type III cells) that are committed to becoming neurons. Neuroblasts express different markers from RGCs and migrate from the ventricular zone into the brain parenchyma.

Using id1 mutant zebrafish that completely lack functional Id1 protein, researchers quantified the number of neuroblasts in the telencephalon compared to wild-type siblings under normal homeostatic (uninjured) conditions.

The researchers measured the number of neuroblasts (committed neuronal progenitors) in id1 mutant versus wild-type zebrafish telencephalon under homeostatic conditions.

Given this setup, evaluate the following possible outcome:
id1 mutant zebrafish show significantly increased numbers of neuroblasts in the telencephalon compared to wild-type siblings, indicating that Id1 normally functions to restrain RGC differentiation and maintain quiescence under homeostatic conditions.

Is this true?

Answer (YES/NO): YES